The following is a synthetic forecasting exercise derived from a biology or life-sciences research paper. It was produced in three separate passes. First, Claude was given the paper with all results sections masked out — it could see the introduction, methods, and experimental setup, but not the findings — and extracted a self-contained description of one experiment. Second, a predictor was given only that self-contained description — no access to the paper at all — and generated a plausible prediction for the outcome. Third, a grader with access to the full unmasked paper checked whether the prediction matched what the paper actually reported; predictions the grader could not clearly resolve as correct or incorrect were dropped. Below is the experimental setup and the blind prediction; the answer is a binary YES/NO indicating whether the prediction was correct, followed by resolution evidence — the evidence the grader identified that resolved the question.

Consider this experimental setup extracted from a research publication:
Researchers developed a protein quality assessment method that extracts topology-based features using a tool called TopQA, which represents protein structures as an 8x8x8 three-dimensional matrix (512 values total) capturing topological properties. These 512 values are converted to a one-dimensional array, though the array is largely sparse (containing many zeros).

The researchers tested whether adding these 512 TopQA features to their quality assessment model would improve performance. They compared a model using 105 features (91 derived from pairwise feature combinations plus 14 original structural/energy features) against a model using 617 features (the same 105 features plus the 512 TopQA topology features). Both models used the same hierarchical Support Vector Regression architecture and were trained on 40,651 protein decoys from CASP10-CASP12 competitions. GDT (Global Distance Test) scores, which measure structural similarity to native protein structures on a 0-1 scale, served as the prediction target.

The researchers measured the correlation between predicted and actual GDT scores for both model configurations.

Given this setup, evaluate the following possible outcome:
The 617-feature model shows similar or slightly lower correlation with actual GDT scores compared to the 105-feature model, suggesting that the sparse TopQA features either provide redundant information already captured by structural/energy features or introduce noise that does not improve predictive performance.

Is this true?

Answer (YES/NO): YES